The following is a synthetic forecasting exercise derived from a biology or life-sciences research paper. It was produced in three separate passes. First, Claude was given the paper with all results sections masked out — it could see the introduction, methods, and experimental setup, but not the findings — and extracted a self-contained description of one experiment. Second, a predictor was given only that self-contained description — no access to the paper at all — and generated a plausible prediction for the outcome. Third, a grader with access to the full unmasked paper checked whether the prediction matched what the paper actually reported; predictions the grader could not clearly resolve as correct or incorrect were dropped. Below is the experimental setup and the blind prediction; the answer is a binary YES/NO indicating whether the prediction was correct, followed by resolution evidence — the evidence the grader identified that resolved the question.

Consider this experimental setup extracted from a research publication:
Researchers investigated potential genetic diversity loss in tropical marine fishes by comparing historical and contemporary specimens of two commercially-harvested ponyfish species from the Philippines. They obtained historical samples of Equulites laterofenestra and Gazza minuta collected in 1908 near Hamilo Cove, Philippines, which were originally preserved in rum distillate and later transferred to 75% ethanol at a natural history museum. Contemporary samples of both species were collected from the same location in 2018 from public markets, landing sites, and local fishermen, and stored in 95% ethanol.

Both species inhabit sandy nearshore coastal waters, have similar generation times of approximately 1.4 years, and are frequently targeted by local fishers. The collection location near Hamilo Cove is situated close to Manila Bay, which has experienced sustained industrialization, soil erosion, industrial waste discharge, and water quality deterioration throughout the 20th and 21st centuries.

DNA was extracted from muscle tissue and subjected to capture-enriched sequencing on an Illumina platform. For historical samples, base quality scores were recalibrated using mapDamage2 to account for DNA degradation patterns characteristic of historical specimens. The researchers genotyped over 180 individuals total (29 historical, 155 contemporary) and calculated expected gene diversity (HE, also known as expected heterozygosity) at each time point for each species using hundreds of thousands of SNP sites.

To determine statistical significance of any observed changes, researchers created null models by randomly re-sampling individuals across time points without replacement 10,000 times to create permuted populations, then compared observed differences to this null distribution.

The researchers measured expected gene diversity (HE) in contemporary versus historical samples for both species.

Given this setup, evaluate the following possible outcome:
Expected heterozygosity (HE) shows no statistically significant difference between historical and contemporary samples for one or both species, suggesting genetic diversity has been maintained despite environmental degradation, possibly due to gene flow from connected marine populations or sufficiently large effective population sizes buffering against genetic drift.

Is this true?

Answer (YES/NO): NO